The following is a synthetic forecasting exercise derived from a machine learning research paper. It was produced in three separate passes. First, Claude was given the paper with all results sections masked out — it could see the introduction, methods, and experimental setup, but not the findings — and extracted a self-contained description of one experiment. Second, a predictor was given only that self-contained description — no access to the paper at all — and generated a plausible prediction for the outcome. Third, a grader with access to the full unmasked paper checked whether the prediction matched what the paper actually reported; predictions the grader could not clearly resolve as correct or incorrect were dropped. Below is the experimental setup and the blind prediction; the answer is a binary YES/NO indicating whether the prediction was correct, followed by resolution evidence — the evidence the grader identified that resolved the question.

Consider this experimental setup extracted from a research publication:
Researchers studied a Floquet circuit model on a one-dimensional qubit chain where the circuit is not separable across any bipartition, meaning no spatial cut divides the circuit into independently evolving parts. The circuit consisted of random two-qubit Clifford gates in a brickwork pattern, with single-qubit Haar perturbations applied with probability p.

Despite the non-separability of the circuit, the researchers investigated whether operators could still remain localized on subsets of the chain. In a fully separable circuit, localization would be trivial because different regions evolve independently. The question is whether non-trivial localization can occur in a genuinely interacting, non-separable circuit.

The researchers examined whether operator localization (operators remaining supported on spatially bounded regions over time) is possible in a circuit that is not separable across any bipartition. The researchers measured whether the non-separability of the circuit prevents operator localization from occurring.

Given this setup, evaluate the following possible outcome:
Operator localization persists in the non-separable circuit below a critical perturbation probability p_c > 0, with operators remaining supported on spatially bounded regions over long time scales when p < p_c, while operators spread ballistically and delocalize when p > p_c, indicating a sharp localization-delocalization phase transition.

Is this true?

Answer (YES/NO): NO